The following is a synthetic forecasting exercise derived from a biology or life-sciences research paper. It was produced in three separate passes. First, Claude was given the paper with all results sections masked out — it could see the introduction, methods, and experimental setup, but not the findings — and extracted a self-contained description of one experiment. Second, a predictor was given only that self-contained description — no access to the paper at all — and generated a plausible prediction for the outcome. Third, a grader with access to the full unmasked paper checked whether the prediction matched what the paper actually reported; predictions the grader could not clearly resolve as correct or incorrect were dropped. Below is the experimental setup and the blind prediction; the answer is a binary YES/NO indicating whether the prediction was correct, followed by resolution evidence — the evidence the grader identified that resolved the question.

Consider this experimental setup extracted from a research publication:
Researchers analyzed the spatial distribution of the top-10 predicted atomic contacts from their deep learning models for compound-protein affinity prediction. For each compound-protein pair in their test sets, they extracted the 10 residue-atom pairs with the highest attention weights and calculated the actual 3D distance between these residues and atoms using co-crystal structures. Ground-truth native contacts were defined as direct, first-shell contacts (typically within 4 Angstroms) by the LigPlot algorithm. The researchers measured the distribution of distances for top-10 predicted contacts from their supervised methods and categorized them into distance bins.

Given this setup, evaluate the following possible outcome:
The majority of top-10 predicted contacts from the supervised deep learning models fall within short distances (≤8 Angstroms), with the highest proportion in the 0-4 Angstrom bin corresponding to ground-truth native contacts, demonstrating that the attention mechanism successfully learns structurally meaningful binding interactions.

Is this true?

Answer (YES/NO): NO